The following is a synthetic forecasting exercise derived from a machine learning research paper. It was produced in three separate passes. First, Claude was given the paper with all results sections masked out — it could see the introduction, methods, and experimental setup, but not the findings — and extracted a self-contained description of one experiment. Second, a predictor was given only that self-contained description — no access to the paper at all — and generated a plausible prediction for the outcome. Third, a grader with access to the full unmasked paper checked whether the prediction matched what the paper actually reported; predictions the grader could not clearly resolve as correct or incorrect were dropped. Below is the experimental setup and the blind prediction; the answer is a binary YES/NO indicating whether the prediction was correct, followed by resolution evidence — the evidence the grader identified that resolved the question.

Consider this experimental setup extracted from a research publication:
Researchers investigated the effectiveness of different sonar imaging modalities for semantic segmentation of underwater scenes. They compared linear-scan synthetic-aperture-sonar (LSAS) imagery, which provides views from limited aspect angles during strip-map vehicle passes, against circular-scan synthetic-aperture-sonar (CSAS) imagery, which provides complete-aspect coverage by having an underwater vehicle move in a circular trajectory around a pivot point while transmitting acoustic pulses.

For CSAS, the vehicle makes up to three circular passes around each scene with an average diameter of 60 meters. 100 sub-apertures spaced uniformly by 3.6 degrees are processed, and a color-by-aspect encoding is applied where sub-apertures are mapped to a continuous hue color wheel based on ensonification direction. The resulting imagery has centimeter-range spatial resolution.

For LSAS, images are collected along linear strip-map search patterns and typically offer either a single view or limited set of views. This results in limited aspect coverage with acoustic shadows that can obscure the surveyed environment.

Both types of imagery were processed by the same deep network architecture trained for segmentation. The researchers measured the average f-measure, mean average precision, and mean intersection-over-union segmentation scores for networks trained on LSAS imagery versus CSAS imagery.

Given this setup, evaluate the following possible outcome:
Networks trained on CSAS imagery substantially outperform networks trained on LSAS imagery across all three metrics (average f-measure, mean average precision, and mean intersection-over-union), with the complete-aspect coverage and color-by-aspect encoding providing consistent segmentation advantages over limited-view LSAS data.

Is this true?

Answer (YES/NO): YES